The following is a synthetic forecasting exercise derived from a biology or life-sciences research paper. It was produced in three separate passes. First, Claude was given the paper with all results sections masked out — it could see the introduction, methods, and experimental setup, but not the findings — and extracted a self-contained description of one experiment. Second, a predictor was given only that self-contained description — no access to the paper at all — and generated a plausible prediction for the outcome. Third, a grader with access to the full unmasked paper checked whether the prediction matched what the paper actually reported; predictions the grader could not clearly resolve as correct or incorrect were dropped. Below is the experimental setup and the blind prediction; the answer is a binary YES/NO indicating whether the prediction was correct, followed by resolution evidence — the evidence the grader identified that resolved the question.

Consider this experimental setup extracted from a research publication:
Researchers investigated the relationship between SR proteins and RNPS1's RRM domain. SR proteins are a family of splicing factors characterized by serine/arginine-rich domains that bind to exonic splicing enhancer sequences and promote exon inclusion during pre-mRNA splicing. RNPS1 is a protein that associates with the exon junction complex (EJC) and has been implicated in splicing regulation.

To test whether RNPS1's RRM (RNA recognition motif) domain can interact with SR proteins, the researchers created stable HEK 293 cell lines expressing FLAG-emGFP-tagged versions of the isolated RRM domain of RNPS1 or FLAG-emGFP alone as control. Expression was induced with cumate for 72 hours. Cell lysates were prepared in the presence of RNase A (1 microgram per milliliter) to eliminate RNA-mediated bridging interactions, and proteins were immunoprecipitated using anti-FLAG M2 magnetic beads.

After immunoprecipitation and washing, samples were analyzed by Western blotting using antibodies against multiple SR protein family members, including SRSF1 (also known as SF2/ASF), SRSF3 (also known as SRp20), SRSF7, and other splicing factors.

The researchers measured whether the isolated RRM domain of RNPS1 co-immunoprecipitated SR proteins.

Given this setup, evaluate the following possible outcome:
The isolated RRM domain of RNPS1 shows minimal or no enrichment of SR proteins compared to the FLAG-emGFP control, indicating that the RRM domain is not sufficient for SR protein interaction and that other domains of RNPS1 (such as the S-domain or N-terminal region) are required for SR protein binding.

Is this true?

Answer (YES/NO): NO